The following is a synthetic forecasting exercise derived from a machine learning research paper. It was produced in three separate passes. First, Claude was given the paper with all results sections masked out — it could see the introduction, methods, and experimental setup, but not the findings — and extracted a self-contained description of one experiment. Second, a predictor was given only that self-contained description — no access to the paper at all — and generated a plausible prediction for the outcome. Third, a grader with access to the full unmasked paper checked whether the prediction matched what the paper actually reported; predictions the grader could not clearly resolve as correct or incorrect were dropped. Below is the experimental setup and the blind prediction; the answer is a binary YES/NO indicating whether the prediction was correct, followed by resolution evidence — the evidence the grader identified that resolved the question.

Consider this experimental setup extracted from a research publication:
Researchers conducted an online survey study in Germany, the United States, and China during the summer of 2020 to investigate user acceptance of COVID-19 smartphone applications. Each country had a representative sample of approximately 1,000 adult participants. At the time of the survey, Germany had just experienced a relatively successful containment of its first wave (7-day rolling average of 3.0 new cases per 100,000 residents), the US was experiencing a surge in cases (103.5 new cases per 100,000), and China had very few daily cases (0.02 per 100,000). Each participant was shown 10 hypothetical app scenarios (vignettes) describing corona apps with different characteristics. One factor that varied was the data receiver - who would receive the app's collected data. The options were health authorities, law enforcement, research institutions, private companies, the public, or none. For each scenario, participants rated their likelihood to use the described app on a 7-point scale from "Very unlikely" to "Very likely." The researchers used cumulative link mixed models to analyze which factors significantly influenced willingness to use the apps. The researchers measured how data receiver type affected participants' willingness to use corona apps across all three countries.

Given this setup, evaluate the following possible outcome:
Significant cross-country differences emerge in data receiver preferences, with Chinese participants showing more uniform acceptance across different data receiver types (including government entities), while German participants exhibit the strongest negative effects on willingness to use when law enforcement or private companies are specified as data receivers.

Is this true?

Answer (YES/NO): NO